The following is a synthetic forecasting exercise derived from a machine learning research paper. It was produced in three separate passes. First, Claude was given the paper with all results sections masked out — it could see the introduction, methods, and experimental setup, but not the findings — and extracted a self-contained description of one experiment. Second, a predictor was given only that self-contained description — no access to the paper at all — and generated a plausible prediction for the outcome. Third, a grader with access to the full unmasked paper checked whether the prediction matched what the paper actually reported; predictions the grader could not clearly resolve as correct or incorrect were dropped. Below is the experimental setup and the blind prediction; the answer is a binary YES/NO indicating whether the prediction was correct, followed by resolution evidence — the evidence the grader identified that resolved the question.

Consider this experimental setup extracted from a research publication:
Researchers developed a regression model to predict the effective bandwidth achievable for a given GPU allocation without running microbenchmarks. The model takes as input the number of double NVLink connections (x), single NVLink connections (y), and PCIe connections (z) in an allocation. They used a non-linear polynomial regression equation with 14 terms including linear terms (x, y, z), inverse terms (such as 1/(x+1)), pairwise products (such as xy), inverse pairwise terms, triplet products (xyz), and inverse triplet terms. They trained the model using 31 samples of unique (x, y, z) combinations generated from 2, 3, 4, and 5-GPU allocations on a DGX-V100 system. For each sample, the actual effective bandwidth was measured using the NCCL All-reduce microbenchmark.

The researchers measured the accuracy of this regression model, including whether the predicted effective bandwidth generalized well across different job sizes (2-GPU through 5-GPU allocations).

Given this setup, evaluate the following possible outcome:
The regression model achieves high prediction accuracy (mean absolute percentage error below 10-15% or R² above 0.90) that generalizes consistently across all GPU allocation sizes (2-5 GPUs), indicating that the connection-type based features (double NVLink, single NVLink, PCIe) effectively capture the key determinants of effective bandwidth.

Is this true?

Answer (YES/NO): YES